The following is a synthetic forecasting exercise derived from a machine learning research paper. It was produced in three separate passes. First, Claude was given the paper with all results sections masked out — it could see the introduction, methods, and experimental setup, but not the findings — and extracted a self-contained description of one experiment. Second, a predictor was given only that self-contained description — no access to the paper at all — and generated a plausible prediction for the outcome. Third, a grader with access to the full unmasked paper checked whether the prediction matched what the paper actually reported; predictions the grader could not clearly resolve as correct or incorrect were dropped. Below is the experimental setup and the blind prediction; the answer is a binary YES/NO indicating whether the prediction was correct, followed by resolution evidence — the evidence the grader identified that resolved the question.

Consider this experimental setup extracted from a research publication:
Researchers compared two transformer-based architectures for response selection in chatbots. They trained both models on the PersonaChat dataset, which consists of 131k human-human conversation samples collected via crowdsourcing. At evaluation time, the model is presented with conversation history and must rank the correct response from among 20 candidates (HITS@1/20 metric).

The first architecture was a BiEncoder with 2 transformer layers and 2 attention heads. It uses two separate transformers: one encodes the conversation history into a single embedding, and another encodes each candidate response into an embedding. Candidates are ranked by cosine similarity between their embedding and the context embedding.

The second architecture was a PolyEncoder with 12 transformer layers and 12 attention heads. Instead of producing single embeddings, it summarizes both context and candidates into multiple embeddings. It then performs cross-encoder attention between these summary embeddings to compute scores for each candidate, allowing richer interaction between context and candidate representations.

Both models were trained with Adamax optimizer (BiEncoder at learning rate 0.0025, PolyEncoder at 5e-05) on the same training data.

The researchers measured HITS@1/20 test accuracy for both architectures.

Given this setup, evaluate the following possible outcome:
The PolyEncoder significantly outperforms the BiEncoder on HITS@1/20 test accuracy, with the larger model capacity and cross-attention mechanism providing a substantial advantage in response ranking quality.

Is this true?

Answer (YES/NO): YES